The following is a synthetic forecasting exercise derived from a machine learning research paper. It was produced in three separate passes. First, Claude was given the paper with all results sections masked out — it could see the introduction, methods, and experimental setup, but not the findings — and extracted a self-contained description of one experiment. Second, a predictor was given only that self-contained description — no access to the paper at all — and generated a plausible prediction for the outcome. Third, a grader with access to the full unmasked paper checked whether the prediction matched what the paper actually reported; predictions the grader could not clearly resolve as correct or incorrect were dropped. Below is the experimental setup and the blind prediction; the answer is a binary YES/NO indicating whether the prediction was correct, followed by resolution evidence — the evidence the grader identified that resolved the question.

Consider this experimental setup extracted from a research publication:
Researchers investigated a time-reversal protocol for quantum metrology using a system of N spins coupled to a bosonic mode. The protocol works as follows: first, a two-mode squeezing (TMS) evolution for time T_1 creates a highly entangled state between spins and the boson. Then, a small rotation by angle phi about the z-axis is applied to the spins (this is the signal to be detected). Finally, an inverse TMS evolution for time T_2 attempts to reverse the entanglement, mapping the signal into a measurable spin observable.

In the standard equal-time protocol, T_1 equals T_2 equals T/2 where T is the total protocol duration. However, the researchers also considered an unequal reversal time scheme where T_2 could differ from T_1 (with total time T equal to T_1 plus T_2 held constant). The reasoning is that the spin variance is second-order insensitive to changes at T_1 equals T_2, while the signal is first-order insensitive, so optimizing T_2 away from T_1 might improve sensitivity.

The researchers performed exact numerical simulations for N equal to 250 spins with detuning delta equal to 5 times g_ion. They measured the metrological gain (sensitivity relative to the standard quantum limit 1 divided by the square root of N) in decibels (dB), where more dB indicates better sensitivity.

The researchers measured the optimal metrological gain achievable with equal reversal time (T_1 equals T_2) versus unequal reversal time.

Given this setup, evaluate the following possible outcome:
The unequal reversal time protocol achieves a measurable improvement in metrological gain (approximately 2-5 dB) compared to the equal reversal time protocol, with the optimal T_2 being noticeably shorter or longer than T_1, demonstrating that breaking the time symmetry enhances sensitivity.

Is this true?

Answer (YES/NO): YES